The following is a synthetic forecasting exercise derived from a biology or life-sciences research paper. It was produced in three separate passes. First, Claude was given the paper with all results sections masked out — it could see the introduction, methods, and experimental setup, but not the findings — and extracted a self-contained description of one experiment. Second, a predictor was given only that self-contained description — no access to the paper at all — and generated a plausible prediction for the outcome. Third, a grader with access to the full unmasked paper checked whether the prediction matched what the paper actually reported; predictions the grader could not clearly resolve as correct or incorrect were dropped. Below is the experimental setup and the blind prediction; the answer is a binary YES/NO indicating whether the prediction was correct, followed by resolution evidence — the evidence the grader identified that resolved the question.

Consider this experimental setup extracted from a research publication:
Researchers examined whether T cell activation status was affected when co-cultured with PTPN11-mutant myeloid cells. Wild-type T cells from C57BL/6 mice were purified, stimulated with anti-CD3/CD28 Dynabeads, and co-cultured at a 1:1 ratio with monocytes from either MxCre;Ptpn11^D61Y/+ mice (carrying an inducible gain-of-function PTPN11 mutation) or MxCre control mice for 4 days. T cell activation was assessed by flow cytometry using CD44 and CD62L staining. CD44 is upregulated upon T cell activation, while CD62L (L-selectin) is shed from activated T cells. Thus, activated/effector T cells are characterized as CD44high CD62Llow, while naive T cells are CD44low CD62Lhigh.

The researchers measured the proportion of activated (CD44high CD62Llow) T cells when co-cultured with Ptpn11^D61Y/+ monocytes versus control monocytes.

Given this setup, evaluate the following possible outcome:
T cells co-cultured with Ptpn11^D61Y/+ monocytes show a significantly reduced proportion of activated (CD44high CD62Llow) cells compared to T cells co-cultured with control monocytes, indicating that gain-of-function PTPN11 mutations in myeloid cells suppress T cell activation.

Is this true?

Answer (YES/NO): YES